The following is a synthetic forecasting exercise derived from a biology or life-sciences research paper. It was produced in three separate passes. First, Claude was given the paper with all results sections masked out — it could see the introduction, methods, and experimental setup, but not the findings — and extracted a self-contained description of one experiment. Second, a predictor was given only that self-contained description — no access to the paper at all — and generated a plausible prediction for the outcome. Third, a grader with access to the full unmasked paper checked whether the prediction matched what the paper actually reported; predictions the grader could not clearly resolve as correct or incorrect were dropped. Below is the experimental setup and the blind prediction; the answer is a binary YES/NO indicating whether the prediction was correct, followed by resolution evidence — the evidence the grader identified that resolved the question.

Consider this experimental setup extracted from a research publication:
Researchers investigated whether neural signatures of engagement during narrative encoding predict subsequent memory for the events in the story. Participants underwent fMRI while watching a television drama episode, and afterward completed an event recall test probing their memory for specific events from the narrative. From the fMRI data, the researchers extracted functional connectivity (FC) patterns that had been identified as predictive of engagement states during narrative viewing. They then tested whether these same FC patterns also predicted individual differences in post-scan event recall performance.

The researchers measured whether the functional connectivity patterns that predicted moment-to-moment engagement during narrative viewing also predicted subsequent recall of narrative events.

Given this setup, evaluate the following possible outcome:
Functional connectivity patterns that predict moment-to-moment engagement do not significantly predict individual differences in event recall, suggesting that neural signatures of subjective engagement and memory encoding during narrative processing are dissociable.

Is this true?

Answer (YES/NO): NO